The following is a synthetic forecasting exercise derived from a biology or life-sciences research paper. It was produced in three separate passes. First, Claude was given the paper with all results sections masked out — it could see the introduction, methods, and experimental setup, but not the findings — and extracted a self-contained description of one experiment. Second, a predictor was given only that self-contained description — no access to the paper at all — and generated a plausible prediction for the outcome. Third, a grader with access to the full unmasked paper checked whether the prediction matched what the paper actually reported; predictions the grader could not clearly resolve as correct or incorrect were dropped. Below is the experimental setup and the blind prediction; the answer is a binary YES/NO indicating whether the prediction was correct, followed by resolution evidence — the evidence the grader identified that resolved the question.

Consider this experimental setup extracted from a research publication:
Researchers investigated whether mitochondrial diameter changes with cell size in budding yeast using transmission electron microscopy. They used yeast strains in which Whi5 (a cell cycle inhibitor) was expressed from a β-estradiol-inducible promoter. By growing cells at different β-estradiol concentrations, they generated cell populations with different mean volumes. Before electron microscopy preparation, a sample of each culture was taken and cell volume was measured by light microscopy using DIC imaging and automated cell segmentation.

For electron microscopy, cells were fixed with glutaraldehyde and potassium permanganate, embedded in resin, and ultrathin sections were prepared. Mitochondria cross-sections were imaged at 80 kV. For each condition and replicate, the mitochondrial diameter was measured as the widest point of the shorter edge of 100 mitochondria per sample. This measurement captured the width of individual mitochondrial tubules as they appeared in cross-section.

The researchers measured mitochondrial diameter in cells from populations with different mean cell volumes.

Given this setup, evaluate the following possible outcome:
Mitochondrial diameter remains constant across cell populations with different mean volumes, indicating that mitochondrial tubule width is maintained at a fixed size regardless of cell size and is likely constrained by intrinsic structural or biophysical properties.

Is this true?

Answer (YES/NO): YES